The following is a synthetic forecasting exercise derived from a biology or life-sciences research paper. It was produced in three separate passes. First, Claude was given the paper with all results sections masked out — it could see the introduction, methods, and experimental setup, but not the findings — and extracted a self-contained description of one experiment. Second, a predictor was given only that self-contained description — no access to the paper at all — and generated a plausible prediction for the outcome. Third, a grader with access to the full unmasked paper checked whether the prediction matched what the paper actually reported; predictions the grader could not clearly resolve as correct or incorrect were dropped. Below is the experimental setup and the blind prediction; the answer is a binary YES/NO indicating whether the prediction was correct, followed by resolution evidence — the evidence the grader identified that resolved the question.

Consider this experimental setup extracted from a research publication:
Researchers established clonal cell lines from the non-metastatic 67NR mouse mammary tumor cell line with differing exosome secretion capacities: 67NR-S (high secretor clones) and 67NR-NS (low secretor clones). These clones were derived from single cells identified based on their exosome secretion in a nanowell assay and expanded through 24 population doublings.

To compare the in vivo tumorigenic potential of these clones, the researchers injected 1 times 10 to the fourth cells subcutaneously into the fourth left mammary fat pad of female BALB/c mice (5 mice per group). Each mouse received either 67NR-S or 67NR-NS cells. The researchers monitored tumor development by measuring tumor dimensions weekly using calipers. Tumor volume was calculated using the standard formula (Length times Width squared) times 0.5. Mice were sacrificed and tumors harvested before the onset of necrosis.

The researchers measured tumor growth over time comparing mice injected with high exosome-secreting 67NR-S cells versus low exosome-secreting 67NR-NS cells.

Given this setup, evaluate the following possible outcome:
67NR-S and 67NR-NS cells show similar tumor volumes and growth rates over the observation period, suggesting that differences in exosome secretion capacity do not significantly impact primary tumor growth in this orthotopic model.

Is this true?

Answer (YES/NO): NO